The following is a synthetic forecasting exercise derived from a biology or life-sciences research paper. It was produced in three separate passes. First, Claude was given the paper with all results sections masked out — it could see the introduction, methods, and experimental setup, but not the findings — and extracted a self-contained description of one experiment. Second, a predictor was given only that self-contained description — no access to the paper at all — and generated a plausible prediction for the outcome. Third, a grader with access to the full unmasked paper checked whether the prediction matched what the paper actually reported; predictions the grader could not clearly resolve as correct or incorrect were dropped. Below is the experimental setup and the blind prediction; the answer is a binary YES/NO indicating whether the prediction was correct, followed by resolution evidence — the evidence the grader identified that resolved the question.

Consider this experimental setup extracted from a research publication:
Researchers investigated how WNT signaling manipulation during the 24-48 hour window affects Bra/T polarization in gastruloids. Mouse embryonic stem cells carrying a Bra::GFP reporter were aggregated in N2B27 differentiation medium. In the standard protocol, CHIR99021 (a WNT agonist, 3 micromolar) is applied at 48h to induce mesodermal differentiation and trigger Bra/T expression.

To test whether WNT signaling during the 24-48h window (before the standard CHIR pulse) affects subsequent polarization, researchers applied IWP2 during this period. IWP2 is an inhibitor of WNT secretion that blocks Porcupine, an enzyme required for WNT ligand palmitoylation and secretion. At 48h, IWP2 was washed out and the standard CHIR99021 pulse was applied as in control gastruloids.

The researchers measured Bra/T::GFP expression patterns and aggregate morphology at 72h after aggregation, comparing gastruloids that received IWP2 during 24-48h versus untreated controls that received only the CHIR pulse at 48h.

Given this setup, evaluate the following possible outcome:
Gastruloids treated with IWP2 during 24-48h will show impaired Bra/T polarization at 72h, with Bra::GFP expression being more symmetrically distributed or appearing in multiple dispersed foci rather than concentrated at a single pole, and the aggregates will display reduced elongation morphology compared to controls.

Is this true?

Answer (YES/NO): NO